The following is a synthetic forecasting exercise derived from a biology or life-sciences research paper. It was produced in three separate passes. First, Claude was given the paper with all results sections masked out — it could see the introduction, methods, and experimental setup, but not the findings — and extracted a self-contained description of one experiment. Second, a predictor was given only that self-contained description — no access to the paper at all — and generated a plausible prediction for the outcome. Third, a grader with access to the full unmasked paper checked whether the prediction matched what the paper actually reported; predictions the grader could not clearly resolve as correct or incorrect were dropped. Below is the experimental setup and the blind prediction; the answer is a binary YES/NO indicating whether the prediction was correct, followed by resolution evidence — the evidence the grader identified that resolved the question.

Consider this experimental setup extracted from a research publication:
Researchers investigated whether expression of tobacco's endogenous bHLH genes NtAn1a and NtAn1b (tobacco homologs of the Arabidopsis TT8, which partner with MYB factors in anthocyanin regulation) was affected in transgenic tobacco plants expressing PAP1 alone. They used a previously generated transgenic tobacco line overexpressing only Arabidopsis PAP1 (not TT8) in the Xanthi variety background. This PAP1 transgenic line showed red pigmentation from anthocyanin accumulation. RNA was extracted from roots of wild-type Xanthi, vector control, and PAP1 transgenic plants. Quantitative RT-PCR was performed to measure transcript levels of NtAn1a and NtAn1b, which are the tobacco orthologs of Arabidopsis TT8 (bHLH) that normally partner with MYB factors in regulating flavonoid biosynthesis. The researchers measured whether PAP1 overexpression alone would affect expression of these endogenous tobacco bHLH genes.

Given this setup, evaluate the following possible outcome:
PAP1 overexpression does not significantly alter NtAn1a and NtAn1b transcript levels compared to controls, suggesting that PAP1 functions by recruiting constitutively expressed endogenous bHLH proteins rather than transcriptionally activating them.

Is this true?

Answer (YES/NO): NO